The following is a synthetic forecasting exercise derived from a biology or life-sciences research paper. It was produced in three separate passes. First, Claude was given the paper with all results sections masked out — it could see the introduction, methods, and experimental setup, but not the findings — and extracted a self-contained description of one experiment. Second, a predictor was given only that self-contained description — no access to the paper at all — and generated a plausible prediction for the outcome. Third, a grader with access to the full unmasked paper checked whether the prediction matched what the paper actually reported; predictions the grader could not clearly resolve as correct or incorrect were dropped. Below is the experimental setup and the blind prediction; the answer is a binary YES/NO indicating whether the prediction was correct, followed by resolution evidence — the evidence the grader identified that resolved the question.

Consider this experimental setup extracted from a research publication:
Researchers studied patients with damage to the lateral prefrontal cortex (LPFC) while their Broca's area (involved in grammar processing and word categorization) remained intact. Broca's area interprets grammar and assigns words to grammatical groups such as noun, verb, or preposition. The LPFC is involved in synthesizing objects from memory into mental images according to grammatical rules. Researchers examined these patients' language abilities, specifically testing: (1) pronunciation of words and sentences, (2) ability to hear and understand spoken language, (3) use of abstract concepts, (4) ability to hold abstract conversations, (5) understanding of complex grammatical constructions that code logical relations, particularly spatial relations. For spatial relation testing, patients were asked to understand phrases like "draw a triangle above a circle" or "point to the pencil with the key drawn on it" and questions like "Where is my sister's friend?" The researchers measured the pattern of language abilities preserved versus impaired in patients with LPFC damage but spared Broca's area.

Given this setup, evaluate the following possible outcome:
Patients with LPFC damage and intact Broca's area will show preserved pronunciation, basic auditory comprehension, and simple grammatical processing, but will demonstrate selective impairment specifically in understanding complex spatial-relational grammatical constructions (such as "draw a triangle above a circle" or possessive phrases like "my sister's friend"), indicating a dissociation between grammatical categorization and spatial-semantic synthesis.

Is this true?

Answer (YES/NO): YES